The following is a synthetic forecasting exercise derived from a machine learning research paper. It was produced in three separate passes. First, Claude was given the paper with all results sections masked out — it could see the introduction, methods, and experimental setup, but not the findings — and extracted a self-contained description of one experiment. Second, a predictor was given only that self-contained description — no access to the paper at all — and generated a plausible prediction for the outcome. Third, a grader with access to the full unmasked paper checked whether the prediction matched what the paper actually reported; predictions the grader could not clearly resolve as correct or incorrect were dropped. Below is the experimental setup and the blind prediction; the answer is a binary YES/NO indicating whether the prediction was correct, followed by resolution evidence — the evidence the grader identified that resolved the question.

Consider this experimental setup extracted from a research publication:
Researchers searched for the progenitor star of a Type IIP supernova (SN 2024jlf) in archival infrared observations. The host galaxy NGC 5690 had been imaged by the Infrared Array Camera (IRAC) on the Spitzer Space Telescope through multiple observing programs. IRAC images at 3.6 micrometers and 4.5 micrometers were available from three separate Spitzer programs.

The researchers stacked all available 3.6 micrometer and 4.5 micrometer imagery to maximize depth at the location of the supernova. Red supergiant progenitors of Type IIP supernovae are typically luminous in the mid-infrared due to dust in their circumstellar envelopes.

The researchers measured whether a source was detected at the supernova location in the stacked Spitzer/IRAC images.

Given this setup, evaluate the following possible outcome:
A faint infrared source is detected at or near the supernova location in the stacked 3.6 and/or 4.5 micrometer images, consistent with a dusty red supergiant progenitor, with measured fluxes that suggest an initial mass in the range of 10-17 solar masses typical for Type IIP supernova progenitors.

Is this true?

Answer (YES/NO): NO